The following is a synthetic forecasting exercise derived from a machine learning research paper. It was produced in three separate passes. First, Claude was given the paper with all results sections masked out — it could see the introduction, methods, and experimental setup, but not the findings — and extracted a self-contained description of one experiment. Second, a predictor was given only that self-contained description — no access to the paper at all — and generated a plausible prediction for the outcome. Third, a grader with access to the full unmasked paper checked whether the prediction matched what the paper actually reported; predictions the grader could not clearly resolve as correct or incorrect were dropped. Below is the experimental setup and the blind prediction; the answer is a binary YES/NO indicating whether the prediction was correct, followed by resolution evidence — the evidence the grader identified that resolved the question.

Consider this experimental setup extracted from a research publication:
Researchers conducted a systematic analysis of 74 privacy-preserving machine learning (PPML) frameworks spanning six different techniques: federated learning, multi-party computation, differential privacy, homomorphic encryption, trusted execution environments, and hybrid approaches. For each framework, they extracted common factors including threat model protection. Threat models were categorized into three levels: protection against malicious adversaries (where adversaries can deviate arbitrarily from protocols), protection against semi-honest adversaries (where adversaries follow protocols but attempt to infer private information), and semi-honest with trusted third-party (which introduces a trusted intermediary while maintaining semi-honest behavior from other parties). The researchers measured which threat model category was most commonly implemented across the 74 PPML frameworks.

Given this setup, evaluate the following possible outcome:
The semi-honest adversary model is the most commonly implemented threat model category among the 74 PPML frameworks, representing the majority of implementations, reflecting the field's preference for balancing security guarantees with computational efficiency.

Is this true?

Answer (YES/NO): YES